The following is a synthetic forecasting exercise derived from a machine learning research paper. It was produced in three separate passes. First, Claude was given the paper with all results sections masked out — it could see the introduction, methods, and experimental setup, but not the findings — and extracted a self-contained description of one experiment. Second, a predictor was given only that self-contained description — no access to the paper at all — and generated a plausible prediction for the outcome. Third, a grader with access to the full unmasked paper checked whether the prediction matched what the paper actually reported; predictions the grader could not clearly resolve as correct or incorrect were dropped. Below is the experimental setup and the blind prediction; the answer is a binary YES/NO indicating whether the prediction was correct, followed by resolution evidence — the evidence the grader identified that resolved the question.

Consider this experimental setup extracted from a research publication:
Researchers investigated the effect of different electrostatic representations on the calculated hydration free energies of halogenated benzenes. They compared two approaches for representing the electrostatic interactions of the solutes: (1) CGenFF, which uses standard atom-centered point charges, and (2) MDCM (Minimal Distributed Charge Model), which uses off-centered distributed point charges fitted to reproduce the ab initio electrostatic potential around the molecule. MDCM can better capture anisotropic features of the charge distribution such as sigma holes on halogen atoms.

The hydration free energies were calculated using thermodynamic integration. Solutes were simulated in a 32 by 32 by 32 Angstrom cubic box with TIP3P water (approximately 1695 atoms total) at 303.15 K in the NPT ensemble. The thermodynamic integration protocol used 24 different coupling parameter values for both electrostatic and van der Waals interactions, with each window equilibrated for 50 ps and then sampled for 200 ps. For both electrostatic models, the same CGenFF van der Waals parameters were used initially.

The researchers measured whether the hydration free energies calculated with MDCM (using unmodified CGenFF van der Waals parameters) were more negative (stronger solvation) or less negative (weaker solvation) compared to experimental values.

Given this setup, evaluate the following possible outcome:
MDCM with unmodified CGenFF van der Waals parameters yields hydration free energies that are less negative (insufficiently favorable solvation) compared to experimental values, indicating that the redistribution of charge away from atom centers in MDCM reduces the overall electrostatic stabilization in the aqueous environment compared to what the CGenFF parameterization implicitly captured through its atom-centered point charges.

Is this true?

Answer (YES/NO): NO